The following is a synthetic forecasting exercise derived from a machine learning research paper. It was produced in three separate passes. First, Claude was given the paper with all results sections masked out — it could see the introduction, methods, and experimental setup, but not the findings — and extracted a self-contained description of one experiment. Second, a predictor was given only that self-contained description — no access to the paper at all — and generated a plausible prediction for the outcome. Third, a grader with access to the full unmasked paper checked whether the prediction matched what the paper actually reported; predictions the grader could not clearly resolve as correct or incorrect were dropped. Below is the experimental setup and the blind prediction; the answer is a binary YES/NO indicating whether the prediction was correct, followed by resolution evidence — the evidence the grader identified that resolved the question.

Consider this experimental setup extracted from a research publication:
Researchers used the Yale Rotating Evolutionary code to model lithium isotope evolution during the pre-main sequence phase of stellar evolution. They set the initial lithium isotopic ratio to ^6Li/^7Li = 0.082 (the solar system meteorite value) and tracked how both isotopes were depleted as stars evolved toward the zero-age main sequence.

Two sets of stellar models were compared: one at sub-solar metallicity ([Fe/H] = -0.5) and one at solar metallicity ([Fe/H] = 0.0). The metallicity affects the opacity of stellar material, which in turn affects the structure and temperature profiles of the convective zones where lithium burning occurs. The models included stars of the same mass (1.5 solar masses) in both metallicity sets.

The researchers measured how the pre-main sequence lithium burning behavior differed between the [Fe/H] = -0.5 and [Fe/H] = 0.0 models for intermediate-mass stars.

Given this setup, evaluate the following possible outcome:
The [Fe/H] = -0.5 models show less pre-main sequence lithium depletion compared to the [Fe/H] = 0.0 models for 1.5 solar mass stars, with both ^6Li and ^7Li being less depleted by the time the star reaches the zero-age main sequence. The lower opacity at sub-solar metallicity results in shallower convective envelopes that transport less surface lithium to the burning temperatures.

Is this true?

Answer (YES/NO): YES